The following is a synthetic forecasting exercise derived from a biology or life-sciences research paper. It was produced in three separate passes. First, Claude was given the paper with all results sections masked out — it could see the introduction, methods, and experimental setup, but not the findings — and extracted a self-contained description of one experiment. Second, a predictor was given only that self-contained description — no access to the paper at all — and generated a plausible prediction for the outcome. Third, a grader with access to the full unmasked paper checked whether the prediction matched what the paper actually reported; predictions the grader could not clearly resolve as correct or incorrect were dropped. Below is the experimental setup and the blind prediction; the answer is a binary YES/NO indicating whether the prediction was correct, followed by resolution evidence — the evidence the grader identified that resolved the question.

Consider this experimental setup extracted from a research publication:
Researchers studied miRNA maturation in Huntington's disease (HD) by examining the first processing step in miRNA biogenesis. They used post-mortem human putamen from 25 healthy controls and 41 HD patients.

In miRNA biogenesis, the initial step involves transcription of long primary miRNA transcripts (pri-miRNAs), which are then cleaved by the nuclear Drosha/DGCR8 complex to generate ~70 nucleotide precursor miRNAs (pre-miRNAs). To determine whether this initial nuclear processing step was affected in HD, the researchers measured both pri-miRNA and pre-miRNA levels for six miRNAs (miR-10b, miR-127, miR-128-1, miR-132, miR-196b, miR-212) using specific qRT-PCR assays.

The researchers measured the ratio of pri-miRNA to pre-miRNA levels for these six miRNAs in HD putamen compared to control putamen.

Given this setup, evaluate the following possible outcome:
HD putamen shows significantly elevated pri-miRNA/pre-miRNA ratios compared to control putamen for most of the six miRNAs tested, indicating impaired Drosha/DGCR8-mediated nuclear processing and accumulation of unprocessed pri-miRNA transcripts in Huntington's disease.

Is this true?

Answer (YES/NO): NO